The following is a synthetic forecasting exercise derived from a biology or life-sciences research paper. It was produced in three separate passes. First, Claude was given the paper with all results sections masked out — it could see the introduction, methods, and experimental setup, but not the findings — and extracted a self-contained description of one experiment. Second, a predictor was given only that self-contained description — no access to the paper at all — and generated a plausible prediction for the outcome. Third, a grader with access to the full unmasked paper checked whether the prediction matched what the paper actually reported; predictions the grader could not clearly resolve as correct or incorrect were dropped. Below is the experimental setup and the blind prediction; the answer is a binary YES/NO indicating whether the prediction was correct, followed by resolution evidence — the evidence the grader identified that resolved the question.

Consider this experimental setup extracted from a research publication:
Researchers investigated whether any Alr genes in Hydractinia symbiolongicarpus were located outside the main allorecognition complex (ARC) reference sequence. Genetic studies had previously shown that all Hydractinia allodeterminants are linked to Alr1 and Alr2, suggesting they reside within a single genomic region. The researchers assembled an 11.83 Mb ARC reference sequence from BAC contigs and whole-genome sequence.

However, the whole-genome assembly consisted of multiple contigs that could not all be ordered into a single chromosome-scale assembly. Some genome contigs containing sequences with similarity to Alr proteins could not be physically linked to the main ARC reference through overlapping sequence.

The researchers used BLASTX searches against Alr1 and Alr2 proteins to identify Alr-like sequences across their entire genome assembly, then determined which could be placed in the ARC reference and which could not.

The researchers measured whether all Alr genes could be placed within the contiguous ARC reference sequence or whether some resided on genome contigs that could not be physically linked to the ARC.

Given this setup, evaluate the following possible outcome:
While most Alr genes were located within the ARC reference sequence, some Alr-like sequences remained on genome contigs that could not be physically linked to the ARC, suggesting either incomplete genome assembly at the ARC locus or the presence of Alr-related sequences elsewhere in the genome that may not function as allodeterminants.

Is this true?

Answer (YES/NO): YES